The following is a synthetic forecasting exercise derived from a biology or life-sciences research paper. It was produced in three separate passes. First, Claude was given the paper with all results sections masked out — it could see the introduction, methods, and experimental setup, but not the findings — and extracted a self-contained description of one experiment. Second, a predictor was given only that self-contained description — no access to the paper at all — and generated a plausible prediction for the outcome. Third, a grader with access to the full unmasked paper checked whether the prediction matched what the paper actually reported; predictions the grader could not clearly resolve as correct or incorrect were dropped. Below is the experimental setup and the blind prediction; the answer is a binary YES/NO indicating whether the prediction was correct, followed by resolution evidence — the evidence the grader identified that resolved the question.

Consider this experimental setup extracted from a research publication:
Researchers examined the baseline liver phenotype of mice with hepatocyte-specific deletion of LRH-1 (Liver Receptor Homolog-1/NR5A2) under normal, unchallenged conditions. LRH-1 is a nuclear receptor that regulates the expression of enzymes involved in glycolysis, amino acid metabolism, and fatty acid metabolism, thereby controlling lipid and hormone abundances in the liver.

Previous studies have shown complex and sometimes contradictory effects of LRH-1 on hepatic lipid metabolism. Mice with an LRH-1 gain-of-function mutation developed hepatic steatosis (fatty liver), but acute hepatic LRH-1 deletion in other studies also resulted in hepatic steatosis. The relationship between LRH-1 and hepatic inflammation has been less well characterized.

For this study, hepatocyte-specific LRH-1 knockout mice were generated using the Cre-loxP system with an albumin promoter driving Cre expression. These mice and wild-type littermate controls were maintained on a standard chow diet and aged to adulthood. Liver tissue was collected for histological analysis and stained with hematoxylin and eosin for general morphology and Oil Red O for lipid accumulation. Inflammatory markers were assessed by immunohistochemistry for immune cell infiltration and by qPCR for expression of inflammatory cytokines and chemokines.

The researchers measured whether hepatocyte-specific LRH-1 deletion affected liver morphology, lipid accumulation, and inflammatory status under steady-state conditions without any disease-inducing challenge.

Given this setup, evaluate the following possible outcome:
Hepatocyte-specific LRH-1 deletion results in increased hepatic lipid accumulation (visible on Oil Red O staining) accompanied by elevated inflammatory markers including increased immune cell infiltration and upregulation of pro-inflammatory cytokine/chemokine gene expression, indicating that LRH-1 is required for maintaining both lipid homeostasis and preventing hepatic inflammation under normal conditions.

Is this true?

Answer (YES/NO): YES